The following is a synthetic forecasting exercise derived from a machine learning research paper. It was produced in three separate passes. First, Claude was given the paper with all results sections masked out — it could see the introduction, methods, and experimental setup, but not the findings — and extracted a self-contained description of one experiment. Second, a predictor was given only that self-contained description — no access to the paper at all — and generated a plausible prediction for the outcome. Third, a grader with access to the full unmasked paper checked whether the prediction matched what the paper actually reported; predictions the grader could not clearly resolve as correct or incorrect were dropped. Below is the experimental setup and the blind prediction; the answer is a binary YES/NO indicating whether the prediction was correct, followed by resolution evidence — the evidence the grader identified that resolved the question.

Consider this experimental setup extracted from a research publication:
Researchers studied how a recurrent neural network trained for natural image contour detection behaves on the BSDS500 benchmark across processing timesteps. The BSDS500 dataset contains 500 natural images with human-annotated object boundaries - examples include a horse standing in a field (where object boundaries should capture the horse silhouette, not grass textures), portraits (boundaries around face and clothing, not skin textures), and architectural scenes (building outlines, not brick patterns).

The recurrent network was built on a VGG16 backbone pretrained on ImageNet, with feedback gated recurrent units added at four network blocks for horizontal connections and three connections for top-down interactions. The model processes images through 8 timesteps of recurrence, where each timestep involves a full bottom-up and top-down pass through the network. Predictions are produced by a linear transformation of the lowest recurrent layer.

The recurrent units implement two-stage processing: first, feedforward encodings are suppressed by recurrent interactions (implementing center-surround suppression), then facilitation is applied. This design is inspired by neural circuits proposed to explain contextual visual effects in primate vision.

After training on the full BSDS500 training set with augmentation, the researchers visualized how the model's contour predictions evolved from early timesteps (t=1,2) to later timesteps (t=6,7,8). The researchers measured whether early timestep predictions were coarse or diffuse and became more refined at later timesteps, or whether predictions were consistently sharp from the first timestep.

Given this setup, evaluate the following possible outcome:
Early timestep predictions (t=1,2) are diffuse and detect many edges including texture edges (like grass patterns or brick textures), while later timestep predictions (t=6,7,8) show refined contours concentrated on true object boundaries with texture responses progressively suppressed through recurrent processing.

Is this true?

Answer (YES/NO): YES